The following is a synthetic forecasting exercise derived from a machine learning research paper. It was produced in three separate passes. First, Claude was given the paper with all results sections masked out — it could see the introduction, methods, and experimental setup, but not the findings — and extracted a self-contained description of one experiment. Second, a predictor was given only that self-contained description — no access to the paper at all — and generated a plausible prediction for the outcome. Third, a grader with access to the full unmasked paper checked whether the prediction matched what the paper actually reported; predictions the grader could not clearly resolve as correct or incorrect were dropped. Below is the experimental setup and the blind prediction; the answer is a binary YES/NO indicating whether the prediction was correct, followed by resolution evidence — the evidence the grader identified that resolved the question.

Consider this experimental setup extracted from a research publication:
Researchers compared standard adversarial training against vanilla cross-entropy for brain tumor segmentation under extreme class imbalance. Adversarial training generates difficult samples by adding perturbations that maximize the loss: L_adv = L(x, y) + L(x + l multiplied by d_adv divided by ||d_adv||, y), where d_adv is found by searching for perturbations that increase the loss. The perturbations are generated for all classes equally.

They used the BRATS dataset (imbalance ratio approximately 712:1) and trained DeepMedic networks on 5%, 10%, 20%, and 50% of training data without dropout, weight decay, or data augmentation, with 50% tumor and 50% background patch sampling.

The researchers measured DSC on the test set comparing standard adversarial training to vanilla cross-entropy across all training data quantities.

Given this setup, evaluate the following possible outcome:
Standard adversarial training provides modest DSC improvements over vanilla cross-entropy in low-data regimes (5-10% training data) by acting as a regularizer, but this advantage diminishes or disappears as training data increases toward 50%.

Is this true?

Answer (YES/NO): NO